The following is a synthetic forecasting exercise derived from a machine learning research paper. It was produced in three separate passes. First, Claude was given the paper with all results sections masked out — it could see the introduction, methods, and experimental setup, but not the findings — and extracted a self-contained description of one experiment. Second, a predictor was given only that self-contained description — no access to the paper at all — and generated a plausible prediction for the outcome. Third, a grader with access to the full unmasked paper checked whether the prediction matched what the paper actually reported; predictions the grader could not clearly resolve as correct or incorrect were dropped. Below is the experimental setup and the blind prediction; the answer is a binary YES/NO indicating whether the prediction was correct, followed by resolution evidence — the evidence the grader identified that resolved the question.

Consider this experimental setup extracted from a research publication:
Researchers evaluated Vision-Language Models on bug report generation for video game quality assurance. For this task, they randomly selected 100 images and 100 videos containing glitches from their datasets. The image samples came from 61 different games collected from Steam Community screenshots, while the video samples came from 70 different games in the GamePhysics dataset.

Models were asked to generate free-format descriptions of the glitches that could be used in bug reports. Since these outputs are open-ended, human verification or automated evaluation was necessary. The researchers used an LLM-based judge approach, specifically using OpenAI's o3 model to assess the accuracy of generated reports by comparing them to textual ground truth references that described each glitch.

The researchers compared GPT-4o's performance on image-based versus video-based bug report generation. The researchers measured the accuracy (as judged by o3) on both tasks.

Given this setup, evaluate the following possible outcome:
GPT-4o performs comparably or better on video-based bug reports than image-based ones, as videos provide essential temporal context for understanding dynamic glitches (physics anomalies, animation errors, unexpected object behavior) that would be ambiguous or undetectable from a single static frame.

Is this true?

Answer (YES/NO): NO